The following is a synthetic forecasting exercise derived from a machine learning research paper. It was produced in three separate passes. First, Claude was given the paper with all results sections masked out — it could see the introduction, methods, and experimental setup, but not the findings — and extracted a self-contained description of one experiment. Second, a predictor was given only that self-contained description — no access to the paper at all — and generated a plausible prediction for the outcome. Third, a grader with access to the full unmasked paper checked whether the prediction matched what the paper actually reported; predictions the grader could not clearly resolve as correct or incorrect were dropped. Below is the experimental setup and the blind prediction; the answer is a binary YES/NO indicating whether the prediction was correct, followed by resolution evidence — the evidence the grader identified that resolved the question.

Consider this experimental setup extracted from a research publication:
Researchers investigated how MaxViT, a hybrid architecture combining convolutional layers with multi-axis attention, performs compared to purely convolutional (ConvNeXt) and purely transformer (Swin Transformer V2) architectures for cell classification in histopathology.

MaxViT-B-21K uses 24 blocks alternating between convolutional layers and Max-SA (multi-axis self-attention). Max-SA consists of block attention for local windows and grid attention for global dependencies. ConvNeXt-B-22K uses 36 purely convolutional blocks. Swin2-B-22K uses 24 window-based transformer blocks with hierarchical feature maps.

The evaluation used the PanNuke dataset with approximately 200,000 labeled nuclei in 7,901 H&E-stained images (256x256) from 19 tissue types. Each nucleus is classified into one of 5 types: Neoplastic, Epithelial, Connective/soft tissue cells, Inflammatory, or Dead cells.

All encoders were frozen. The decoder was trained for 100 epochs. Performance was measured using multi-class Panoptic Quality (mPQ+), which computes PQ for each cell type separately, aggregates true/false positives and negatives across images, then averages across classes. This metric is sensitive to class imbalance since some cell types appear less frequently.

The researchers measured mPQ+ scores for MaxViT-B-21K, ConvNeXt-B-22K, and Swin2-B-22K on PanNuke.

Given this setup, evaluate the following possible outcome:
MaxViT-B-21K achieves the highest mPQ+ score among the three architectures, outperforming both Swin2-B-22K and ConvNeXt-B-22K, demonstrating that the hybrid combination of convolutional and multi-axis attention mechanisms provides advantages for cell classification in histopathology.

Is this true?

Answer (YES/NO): NO